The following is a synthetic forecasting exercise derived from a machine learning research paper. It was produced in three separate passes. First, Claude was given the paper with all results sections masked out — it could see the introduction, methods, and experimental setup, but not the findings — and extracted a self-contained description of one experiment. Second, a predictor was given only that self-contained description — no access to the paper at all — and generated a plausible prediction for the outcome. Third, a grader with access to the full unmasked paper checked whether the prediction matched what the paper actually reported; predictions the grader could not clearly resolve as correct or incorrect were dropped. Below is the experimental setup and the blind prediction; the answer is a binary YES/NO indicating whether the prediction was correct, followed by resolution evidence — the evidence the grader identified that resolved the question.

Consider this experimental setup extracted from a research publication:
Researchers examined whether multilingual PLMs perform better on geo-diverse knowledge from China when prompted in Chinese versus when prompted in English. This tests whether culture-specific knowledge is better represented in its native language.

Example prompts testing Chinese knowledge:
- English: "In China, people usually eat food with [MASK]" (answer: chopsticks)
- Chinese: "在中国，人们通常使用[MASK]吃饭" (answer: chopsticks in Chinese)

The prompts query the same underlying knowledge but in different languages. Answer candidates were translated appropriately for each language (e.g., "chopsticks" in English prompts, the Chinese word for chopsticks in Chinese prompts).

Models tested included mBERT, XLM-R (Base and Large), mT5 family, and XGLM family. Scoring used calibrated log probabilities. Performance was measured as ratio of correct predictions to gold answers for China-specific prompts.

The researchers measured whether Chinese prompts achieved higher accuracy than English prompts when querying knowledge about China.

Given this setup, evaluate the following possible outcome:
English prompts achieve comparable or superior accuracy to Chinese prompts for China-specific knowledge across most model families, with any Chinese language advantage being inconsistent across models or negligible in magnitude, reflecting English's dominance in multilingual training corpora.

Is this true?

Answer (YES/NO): NO